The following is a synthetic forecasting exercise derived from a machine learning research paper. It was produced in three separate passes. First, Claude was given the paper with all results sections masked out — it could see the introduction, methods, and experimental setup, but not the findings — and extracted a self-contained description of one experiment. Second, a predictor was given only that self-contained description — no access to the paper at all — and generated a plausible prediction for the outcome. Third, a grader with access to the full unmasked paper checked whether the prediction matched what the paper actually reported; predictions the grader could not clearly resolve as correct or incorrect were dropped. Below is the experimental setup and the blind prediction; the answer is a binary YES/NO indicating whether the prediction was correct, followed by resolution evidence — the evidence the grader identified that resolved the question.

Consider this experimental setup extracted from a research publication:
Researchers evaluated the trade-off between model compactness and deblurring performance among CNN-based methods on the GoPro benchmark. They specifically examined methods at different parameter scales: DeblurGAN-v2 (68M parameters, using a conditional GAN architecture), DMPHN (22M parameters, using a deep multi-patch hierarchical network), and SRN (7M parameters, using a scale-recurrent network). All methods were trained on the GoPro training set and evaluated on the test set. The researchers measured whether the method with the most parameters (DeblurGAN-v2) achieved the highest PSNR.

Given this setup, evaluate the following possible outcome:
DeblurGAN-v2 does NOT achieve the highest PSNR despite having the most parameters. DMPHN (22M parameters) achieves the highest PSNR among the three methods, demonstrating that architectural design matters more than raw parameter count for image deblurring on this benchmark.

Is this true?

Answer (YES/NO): YES